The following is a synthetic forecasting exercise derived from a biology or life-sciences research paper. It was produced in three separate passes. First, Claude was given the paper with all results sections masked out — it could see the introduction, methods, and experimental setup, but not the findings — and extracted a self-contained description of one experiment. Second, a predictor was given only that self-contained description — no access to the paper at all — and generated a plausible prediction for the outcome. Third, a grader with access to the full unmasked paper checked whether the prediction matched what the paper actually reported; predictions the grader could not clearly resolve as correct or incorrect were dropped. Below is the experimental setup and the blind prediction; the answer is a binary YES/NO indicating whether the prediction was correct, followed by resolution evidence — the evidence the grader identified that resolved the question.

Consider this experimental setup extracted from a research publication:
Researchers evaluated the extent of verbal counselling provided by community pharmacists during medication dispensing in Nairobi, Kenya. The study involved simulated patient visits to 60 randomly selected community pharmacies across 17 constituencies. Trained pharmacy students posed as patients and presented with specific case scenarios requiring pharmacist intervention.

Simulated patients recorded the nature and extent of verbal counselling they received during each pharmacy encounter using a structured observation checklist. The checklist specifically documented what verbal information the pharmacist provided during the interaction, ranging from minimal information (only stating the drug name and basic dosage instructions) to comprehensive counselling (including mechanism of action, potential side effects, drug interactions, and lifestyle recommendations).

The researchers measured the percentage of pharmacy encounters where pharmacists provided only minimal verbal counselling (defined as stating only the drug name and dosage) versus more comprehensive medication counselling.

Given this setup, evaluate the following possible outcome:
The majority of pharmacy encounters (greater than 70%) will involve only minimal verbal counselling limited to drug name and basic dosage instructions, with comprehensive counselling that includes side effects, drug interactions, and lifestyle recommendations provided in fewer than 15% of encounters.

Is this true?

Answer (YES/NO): NO